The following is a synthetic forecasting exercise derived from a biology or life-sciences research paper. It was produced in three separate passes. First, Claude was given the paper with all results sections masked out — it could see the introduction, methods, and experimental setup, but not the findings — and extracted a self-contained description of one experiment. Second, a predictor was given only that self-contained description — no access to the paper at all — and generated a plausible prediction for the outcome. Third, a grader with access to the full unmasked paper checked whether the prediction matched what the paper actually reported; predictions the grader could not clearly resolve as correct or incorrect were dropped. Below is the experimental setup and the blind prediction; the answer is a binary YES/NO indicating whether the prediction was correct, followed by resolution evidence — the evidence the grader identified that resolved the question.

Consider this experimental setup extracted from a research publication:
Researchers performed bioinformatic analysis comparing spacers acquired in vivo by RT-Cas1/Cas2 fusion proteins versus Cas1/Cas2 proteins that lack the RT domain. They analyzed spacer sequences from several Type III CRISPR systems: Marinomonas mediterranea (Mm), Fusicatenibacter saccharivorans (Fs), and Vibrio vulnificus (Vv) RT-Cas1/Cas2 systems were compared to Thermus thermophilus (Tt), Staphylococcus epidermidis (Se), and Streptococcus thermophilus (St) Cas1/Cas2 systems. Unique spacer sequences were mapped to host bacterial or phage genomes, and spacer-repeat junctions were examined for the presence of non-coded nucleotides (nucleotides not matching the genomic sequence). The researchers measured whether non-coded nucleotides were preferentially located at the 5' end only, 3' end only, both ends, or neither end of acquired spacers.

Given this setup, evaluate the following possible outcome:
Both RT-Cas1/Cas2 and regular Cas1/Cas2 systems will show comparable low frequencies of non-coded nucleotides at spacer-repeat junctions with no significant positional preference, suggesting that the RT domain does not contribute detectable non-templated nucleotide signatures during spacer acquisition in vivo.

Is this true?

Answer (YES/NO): NO